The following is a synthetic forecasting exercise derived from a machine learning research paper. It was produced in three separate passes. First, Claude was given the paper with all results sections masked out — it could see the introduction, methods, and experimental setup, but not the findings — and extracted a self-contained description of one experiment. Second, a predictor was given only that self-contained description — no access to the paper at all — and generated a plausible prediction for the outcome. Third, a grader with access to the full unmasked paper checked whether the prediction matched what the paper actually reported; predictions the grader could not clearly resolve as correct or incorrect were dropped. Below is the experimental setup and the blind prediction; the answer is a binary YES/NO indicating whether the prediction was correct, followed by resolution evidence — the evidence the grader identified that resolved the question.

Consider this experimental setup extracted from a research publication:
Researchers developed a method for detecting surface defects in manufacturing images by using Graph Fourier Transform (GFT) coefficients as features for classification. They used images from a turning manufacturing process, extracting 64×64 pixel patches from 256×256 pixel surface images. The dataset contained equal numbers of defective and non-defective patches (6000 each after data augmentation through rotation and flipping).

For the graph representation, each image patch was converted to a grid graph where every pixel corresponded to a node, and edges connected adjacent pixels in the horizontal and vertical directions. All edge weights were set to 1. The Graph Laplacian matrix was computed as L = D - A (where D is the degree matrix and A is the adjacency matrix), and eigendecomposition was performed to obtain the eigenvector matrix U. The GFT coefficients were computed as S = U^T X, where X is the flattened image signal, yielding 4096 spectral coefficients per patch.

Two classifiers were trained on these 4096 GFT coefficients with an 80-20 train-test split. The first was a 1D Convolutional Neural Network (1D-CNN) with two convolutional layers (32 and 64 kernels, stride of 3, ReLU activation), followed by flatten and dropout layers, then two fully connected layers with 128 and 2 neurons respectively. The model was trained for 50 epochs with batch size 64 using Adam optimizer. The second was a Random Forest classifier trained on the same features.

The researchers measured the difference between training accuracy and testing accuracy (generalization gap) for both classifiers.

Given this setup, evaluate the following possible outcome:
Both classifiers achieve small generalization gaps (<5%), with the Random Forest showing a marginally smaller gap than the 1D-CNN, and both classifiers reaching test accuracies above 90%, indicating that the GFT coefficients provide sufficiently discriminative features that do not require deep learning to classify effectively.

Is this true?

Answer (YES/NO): NO